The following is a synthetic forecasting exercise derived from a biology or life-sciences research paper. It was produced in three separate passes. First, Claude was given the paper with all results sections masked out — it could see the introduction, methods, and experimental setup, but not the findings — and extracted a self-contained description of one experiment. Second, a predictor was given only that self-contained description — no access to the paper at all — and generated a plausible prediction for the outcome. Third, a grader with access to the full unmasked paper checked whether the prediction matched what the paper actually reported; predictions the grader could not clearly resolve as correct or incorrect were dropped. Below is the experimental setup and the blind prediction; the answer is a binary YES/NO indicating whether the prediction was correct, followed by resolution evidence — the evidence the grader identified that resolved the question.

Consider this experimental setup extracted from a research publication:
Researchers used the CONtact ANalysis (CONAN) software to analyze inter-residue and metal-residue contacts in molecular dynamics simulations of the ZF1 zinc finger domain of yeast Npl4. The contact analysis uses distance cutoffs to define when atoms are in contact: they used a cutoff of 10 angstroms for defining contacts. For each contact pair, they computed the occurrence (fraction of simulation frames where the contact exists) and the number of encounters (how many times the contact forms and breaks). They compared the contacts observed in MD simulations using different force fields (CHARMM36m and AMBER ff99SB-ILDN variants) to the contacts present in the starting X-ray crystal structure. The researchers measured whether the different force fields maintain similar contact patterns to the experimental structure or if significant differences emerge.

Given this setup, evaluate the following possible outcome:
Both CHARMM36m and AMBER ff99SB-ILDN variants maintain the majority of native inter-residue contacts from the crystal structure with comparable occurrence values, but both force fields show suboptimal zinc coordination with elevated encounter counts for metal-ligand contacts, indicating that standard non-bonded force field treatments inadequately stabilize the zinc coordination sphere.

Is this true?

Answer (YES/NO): NO